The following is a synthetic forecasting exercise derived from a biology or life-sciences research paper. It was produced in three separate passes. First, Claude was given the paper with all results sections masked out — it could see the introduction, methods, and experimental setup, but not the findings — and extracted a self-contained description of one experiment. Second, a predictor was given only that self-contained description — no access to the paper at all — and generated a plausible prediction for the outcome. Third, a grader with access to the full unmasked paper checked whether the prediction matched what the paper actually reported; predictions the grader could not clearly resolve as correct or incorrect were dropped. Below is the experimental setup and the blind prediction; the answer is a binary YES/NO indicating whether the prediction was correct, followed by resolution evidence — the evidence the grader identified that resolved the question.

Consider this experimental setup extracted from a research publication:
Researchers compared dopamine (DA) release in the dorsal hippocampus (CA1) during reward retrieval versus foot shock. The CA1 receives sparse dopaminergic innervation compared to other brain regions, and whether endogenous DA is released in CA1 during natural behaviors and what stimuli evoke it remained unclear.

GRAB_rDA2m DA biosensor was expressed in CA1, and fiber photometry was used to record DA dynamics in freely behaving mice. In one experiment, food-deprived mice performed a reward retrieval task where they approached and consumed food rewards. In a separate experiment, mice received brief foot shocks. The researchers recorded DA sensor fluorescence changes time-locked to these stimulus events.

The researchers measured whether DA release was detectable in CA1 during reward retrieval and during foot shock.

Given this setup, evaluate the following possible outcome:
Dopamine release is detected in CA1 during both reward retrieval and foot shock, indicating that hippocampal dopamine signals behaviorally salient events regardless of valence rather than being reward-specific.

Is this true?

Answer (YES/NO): NO